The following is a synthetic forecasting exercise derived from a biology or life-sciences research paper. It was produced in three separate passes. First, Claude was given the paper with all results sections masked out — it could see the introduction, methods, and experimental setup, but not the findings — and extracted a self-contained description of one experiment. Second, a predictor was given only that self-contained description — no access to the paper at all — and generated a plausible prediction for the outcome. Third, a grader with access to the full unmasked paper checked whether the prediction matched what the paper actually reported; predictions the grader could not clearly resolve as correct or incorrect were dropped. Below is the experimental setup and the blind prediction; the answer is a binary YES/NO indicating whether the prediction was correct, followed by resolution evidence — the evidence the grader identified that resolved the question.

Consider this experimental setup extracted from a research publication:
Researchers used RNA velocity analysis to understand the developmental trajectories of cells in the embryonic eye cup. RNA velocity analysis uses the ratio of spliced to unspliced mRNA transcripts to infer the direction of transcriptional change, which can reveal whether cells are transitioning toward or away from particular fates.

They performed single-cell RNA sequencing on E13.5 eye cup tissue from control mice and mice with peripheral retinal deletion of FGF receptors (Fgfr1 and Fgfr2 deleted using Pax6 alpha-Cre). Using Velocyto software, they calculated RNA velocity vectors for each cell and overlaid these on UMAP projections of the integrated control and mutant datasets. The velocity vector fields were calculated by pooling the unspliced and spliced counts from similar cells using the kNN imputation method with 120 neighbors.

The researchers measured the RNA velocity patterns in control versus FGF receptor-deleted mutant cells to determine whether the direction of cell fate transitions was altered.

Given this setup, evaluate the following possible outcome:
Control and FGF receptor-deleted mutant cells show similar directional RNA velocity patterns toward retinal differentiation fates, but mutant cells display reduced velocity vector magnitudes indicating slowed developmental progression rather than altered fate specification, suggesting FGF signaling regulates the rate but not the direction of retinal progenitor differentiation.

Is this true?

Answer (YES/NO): NO